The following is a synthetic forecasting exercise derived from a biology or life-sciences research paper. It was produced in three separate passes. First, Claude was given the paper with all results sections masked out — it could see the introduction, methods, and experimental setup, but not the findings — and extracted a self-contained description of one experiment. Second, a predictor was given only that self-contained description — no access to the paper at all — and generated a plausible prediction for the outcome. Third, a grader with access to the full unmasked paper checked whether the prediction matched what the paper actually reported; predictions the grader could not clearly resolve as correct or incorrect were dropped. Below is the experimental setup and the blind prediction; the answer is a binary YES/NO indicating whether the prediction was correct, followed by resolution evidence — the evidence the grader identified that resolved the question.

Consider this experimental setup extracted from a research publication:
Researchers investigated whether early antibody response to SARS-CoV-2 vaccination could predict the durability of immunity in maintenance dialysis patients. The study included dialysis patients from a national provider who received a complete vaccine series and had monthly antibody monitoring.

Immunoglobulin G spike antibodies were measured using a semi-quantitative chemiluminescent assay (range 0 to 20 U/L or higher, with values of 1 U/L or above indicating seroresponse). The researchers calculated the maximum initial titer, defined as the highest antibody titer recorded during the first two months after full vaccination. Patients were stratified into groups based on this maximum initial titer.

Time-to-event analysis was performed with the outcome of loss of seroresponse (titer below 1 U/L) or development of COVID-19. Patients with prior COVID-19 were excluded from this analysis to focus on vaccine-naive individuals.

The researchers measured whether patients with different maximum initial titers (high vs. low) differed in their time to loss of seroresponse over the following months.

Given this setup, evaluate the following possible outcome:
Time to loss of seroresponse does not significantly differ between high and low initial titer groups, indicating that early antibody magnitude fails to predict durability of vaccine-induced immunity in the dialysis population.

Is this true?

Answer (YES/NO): NO